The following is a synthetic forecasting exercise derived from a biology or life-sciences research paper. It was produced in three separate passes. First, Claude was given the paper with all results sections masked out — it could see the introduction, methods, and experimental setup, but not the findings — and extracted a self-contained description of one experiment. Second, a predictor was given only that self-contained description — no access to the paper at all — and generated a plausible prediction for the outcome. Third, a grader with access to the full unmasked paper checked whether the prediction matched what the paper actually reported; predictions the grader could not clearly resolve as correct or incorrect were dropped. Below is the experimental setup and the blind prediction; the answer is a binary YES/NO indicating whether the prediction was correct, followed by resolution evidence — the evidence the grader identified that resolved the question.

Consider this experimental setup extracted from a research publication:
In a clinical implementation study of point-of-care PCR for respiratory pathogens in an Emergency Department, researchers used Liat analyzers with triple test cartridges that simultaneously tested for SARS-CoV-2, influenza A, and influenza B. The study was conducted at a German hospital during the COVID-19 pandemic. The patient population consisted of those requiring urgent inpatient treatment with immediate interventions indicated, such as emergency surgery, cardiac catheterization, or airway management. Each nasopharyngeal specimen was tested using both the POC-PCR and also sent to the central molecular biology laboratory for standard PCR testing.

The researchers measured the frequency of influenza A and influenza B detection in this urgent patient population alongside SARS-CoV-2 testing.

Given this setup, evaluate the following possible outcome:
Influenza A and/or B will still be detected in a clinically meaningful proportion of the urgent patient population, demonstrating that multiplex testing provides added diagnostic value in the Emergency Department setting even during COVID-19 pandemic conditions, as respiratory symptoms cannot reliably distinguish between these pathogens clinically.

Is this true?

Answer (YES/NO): NO